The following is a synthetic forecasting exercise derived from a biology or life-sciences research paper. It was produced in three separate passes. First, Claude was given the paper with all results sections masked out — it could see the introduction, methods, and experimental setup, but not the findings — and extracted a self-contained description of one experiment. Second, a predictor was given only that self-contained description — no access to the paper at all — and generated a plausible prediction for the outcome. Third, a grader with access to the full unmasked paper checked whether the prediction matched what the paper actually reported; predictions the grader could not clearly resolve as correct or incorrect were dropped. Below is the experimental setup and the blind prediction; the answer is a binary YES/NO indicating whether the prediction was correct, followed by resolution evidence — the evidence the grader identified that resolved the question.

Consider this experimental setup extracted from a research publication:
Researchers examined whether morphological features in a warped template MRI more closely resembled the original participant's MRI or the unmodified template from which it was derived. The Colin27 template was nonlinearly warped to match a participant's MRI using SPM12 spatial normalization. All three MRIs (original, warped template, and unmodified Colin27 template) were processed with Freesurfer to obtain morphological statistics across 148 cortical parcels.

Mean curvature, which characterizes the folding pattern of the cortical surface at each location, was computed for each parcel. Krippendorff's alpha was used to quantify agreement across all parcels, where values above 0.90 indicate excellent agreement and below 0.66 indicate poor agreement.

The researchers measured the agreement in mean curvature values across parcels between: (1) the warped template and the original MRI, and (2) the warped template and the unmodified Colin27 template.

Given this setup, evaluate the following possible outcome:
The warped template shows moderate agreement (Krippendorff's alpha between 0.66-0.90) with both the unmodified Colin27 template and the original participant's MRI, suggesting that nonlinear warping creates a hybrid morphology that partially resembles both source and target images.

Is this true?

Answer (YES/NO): NO